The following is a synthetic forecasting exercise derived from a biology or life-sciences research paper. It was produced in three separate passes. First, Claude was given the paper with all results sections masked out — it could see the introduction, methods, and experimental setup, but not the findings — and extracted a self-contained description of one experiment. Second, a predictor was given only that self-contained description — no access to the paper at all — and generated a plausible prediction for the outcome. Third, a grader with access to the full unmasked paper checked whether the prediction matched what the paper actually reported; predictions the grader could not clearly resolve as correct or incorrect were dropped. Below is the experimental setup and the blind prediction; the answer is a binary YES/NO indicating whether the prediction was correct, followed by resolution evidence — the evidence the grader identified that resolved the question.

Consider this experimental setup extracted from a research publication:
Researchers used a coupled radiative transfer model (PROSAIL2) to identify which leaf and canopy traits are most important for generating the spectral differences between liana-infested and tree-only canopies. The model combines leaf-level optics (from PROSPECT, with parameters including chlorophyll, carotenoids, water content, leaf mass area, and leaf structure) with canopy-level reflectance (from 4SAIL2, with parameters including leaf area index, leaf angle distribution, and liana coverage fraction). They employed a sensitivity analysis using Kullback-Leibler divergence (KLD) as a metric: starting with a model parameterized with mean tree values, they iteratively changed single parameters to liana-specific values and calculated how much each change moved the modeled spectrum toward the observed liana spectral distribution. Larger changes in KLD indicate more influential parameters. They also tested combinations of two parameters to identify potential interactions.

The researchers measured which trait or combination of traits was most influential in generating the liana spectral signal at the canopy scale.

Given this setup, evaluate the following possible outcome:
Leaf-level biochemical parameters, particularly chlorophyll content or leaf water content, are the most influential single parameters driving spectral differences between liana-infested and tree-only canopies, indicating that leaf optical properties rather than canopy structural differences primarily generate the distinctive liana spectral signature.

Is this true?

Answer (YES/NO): NO